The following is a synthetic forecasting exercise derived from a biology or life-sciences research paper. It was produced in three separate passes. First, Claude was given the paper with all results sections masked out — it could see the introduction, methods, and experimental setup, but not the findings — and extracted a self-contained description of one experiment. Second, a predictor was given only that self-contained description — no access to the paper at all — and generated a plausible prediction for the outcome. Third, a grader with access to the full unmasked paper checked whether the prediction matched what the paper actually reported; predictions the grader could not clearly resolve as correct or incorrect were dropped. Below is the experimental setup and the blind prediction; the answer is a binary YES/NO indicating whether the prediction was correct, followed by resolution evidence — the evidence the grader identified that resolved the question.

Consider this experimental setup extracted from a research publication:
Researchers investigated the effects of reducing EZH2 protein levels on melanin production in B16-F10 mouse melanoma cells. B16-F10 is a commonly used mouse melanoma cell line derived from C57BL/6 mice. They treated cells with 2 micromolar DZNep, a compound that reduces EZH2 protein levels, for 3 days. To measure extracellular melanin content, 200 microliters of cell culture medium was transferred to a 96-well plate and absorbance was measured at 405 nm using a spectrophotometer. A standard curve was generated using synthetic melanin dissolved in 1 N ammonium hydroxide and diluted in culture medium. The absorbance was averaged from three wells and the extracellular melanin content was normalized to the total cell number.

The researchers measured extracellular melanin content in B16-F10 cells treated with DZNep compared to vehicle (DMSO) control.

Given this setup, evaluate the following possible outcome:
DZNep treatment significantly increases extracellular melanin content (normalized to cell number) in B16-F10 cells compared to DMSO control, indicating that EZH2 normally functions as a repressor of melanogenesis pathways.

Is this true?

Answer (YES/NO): YES